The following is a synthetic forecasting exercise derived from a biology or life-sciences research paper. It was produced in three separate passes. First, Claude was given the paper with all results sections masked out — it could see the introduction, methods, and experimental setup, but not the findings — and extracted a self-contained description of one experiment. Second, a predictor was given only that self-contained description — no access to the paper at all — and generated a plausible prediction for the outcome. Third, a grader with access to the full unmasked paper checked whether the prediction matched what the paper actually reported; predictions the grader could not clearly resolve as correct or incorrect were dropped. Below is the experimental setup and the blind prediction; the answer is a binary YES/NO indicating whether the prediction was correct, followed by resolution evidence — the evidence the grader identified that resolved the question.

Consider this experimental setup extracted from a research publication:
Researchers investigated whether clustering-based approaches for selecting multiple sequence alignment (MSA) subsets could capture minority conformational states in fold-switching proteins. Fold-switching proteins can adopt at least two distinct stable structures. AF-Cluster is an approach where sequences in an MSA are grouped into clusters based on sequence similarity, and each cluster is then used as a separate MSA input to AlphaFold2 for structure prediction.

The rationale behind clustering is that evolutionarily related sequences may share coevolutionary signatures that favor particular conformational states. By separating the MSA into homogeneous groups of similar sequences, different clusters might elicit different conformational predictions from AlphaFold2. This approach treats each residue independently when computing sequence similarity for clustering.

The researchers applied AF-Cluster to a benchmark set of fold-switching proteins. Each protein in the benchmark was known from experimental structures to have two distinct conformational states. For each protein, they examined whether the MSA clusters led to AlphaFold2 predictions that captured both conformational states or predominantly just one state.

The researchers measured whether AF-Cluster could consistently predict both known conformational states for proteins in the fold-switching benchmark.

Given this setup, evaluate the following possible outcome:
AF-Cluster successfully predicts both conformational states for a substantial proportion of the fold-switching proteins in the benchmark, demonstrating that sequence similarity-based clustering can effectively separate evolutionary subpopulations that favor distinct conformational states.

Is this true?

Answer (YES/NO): NO